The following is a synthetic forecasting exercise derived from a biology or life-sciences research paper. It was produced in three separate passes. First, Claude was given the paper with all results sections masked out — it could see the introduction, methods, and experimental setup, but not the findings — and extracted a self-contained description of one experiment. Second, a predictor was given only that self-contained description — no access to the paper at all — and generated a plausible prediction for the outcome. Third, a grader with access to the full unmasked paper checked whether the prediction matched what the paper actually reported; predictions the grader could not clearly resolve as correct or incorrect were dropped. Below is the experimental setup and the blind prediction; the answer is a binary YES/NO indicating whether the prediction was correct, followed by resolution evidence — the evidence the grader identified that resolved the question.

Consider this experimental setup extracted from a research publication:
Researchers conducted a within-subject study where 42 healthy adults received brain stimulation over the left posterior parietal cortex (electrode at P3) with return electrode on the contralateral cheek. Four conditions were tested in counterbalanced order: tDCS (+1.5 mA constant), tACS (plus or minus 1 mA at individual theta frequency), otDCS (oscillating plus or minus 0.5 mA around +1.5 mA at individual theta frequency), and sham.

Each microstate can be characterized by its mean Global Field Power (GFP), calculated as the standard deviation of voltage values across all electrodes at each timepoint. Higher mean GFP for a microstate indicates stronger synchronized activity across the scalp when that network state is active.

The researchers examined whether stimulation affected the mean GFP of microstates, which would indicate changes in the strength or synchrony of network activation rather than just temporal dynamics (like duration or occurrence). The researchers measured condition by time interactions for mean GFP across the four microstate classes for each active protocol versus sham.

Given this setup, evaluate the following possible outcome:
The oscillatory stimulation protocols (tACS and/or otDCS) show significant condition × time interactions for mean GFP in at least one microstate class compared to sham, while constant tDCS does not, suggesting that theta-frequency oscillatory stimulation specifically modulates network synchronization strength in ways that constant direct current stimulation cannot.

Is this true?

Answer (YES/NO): NO